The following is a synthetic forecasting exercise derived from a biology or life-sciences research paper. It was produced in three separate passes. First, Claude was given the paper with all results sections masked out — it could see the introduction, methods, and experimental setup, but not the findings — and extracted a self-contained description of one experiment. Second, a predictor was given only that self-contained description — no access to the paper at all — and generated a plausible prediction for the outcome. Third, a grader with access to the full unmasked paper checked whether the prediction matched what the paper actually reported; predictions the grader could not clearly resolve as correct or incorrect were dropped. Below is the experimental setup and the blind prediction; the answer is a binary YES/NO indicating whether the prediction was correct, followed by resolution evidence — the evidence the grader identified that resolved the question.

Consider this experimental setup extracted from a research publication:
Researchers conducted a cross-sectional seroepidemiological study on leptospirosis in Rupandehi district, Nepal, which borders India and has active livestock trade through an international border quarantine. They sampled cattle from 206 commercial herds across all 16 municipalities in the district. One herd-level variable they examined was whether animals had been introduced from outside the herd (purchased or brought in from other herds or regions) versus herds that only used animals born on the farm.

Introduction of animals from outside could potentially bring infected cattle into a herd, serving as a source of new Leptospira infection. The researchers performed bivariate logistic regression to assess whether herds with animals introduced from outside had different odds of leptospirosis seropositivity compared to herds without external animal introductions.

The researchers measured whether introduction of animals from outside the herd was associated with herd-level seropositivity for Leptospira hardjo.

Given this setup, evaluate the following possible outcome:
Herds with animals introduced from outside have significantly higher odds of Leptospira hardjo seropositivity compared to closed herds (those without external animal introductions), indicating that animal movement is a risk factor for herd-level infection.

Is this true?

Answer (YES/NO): YES